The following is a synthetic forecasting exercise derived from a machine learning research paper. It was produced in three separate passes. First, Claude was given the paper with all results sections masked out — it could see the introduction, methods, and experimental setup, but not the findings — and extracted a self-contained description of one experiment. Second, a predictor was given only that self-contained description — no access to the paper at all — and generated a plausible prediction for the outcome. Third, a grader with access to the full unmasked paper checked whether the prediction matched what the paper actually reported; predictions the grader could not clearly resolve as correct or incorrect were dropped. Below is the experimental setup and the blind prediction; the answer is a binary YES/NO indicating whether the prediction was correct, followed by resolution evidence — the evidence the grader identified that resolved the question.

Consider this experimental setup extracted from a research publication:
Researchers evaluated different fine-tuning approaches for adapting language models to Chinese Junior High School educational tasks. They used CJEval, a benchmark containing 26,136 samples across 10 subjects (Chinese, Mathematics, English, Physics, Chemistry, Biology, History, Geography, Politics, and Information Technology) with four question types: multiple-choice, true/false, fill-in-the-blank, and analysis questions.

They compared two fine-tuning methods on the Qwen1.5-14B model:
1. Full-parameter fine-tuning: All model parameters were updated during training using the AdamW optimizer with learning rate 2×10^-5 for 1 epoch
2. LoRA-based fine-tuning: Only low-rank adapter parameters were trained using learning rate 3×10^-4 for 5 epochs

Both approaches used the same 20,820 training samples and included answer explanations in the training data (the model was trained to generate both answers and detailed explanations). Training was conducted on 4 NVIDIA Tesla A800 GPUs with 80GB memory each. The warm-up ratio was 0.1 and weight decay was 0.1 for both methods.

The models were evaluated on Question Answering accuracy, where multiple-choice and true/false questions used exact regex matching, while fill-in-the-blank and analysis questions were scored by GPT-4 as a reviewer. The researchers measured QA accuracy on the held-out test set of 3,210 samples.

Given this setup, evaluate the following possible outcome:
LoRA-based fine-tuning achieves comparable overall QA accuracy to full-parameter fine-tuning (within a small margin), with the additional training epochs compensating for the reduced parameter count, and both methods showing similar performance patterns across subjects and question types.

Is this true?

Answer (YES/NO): NO